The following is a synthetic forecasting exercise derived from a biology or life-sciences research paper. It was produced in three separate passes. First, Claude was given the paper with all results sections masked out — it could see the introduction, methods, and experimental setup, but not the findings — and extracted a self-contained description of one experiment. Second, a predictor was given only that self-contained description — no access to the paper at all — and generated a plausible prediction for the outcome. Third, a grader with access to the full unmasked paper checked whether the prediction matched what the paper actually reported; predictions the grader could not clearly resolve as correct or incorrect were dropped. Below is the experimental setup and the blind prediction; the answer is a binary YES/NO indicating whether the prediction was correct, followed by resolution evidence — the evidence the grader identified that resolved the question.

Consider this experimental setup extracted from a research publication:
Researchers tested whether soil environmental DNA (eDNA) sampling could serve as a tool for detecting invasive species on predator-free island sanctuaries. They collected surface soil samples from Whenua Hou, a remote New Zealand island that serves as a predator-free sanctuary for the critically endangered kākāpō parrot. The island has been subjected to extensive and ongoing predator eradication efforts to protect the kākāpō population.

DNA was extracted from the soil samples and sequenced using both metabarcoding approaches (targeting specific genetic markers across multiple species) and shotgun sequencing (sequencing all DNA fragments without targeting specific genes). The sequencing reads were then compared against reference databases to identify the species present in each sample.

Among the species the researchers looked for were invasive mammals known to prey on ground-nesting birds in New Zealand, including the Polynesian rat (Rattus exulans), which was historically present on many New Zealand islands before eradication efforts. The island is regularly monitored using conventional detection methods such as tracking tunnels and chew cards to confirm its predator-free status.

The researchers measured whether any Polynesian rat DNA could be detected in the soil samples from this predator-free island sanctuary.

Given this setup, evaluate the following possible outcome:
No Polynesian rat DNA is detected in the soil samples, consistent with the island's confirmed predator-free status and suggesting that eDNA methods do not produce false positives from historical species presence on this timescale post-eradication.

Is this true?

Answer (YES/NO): NO